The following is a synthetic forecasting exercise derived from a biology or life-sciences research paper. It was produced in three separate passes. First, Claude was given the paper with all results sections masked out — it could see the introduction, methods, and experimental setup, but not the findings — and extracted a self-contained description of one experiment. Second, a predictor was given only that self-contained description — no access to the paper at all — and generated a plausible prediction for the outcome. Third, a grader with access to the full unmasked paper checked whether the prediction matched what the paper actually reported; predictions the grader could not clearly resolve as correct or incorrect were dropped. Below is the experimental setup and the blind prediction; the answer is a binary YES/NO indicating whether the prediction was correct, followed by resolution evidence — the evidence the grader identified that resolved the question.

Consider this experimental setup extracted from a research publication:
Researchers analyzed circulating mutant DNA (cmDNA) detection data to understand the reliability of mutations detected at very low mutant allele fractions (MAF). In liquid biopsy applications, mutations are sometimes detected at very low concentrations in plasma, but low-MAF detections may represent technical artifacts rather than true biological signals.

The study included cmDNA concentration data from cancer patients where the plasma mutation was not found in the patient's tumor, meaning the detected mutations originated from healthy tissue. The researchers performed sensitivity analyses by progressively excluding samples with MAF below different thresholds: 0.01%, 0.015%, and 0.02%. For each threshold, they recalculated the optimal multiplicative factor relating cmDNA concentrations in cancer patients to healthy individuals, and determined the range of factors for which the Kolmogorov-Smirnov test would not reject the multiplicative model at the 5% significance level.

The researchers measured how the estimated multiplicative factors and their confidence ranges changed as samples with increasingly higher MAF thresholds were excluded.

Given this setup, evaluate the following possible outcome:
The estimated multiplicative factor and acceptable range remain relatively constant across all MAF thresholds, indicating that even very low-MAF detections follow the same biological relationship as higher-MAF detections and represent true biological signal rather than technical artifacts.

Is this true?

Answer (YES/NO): NO